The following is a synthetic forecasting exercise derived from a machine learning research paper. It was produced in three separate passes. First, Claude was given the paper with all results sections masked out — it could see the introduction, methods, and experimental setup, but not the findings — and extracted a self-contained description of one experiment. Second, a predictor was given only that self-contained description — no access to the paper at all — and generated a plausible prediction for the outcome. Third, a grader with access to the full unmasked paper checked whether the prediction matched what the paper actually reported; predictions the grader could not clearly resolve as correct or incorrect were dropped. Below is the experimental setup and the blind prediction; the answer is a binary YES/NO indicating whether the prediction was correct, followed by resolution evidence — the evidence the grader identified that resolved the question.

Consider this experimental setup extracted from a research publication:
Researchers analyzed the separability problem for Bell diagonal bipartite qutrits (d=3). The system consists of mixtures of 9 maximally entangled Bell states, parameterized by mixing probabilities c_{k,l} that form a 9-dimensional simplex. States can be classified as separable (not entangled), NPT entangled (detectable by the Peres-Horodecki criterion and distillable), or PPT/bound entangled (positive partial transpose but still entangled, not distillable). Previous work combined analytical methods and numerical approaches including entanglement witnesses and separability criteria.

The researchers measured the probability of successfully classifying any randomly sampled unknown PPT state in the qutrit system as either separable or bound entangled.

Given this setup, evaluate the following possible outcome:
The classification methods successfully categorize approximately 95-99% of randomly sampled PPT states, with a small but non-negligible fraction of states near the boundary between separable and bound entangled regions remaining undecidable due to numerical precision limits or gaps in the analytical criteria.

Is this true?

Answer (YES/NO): YES